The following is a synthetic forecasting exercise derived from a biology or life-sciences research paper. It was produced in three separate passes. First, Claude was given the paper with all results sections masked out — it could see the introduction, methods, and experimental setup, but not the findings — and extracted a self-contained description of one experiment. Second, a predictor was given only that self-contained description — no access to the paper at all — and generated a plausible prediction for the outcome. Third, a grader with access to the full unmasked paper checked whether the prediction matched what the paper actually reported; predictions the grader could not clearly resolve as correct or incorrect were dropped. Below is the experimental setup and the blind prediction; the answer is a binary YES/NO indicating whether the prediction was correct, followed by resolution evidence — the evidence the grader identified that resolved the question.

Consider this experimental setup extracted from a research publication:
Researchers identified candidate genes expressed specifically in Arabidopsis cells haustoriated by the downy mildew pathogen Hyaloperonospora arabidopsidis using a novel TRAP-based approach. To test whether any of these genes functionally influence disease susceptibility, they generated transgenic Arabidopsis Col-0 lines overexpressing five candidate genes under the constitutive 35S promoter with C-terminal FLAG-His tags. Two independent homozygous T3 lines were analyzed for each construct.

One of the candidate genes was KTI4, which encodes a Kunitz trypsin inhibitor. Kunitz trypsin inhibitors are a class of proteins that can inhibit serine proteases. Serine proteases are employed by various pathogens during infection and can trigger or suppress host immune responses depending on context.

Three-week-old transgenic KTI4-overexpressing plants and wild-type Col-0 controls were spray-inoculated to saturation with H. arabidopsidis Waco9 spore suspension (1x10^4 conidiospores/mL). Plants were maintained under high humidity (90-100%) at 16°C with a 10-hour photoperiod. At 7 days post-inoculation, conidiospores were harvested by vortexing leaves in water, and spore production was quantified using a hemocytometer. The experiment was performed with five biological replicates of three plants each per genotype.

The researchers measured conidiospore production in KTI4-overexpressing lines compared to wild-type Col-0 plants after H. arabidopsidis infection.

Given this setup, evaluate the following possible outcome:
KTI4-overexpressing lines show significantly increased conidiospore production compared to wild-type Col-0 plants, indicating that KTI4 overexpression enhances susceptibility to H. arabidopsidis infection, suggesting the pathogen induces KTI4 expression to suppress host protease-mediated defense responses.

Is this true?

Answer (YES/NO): NO